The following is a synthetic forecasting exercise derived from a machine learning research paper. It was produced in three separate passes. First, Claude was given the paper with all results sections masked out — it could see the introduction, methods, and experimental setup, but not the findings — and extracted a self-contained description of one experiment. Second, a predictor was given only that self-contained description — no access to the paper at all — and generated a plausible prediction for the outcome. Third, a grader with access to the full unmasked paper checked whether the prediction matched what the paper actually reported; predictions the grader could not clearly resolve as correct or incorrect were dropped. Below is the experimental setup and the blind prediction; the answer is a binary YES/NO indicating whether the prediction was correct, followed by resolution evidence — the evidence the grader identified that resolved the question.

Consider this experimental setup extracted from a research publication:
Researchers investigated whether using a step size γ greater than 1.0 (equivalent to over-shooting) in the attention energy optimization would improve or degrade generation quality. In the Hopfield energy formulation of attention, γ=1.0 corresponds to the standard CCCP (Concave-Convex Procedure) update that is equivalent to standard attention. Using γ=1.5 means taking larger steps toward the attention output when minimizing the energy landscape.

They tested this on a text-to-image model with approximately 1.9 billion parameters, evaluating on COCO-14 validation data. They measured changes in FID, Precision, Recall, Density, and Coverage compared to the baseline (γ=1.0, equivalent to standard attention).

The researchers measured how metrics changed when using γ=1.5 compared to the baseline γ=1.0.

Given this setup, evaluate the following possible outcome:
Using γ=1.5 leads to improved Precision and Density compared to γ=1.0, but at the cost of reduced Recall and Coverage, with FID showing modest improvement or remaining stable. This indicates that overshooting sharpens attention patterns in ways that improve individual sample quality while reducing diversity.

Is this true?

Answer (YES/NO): NO